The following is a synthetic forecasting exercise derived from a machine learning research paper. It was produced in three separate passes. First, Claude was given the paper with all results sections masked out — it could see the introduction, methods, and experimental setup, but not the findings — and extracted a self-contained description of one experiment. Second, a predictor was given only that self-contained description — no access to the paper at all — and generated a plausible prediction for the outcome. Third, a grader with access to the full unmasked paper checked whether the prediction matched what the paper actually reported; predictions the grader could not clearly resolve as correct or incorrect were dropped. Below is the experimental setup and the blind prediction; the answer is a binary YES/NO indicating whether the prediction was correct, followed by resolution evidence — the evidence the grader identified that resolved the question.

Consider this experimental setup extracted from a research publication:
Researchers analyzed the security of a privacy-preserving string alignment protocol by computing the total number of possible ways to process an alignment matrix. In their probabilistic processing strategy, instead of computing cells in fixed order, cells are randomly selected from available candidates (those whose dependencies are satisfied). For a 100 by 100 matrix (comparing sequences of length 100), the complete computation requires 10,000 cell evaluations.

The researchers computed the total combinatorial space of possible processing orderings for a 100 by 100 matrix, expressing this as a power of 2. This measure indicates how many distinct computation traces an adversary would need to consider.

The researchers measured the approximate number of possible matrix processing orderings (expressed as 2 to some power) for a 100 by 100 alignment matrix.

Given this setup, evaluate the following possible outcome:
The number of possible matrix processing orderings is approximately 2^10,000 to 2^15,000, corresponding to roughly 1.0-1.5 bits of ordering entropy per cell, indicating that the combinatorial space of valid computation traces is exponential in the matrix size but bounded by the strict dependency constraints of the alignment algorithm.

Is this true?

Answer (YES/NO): NO